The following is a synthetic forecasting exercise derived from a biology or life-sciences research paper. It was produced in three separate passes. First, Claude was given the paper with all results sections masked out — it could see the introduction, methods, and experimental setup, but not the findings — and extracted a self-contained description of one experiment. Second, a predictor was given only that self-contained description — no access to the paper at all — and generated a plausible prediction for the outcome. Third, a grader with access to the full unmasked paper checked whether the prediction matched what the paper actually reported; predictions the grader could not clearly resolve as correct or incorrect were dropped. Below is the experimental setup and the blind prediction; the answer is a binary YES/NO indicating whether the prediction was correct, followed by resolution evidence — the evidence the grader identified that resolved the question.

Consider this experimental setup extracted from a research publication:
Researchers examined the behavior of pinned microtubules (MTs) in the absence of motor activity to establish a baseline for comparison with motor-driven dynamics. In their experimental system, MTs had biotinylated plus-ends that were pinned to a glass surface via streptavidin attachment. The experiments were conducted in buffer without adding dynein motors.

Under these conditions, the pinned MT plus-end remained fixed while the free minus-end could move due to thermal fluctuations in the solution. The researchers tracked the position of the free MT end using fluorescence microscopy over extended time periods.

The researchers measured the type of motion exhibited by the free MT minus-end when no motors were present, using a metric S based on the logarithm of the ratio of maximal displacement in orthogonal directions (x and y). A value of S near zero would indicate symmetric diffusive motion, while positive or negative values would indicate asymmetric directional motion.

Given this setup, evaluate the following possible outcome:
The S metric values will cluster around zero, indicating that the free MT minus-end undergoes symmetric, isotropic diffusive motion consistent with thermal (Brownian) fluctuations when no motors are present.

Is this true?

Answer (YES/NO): YES